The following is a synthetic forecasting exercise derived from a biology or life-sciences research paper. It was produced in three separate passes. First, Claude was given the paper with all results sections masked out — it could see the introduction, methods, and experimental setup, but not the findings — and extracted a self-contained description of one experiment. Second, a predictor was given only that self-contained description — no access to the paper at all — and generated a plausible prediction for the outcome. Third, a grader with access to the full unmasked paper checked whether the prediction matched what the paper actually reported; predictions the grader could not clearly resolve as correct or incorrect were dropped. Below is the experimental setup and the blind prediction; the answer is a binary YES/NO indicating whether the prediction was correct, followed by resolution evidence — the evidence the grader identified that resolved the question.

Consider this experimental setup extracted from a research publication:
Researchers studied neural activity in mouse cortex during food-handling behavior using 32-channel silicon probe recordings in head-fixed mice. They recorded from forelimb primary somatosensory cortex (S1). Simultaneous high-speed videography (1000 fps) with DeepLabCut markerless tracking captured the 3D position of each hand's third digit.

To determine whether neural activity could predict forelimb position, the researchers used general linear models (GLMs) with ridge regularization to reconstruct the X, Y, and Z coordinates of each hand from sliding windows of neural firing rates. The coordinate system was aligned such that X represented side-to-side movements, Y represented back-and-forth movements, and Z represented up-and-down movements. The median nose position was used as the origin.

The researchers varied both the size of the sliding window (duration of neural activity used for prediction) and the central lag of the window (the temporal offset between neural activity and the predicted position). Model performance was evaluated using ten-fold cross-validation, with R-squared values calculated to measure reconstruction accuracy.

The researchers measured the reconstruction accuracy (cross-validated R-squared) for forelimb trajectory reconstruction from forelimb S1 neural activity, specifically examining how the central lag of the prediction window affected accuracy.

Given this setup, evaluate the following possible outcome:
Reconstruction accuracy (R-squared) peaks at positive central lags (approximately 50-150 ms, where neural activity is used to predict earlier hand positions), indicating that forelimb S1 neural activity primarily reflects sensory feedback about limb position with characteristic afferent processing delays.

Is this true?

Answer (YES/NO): NO